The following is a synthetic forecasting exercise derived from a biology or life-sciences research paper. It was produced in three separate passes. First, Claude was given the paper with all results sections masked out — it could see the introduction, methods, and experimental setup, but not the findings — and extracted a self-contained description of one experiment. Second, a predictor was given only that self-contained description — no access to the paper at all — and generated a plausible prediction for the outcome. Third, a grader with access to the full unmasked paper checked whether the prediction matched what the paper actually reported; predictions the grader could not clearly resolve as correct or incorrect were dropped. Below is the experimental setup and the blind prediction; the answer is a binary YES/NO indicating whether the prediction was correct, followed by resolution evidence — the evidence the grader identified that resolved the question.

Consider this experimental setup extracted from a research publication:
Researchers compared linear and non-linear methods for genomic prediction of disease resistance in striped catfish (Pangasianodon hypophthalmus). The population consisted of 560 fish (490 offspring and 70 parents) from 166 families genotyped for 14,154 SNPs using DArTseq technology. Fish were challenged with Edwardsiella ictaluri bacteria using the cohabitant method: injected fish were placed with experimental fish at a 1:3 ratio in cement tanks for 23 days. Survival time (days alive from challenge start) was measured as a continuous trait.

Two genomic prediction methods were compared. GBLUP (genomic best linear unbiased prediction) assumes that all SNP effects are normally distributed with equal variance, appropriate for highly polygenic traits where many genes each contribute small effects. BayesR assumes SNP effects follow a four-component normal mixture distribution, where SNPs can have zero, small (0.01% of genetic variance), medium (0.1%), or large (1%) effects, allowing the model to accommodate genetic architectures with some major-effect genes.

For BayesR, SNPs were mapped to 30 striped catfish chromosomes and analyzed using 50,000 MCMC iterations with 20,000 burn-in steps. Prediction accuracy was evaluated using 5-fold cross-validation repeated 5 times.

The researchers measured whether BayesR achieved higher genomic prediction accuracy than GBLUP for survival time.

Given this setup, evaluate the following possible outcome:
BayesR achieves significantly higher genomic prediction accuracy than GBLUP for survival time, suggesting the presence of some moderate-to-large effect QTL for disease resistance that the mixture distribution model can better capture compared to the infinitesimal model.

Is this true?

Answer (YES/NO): YES